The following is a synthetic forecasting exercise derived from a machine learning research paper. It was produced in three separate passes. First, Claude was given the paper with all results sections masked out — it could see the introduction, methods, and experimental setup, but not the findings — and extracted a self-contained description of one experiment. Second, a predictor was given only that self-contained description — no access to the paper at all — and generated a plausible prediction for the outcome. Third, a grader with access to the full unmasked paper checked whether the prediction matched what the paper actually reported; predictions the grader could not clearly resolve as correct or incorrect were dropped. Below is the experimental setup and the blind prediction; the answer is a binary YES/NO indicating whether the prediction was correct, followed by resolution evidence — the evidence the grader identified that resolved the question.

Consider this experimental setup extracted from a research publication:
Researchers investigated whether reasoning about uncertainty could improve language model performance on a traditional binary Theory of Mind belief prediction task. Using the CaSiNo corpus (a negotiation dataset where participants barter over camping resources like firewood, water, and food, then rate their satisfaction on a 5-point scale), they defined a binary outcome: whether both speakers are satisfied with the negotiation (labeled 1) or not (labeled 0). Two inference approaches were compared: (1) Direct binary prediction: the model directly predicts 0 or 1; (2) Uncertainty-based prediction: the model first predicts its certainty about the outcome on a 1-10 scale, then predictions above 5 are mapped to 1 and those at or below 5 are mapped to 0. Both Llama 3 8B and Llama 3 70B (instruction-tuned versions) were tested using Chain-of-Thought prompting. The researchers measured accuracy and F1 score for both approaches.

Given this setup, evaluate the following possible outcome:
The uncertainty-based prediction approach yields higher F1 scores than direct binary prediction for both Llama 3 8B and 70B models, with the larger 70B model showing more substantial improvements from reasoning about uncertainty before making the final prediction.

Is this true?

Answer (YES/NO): NO